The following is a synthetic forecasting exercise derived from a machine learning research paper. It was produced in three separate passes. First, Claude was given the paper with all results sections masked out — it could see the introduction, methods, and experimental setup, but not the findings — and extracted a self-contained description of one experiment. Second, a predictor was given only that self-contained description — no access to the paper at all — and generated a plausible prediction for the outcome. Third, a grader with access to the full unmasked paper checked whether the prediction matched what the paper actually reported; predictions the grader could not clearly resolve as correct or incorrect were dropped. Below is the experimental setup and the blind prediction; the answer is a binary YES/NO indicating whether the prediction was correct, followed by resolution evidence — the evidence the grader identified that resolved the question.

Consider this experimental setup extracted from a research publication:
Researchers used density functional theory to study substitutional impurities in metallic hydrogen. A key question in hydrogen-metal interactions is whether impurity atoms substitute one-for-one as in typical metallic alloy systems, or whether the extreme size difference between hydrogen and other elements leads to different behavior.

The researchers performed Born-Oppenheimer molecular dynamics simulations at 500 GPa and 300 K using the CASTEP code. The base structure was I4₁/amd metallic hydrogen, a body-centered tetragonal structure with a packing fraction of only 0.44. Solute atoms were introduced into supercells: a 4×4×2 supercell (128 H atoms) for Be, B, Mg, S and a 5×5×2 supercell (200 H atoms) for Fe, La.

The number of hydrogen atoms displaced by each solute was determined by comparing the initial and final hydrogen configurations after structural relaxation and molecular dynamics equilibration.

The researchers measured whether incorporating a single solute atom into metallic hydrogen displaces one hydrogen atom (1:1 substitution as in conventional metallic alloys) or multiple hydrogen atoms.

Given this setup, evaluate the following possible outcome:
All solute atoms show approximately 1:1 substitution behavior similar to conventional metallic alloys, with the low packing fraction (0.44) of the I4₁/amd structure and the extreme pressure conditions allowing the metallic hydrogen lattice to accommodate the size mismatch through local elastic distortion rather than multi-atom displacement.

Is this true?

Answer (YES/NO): NO